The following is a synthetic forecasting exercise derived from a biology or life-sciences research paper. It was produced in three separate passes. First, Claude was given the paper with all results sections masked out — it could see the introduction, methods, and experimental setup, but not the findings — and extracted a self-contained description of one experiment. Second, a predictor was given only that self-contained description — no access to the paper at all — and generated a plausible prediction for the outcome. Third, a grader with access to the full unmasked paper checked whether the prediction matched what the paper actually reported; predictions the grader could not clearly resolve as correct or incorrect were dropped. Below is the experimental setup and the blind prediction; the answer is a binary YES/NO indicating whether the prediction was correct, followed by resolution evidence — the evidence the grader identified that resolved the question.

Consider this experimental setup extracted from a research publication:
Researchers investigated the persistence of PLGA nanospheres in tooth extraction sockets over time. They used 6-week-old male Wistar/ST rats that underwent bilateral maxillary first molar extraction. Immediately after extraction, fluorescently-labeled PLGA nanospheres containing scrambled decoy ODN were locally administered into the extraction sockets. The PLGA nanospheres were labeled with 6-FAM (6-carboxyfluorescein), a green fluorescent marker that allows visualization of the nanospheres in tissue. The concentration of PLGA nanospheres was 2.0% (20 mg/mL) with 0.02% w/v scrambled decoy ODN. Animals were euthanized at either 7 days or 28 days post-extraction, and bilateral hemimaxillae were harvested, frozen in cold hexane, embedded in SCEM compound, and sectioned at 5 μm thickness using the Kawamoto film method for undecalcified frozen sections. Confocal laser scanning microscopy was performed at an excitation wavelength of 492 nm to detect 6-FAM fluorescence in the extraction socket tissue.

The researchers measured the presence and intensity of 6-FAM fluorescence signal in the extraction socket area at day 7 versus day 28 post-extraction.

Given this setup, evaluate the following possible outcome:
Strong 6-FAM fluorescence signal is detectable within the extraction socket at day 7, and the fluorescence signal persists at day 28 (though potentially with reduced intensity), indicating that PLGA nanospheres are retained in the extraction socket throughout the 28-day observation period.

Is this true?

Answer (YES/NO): YES